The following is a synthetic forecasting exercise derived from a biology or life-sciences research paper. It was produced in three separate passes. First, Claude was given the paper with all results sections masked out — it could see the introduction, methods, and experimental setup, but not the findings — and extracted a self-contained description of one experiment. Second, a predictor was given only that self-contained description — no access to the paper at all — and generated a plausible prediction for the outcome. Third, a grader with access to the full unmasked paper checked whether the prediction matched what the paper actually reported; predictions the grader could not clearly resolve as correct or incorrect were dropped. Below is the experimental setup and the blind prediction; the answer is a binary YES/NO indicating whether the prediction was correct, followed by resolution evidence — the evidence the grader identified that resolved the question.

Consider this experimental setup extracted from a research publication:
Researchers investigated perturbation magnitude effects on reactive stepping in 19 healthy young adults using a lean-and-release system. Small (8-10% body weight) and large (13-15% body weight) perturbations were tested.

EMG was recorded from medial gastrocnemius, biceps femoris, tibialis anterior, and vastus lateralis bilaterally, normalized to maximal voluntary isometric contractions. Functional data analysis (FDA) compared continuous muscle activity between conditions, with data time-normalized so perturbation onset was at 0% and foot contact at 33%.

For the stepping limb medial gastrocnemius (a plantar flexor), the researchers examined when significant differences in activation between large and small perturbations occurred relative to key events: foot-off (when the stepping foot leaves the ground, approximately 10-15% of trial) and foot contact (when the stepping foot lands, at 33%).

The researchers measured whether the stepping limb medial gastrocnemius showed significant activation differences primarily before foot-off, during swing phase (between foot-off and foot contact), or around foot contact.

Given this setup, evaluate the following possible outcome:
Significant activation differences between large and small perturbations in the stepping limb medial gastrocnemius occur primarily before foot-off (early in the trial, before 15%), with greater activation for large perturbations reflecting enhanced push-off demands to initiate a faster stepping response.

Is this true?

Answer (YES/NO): NO